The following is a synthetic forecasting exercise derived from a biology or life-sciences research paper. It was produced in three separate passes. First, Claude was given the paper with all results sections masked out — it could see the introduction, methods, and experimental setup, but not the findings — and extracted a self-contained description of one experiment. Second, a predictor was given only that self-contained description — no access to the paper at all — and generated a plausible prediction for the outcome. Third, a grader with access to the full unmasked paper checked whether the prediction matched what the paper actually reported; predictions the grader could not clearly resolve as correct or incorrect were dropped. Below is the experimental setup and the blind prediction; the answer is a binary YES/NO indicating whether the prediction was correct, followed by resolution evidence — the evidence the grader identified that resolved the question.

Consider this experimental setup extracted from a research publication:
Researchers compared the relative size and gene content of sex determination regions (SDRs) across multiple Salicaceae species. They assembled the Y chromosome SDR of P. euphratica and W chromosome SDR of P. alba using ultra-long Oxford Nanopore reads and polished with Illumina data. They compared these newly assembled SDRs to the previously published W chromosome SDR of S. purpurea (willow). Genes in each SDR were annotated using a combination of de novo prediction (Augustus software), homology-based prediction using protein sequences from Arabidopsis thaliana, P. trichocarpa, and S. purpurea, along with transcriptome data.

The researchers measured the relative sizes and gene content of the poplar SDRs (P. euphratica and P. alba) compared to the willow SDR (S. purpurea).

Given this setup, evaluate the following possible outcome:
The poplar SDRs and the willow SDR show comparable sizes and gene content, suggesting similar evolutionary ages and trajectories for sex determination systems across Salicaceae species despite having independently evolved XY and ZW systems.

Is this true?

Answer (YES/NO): NO